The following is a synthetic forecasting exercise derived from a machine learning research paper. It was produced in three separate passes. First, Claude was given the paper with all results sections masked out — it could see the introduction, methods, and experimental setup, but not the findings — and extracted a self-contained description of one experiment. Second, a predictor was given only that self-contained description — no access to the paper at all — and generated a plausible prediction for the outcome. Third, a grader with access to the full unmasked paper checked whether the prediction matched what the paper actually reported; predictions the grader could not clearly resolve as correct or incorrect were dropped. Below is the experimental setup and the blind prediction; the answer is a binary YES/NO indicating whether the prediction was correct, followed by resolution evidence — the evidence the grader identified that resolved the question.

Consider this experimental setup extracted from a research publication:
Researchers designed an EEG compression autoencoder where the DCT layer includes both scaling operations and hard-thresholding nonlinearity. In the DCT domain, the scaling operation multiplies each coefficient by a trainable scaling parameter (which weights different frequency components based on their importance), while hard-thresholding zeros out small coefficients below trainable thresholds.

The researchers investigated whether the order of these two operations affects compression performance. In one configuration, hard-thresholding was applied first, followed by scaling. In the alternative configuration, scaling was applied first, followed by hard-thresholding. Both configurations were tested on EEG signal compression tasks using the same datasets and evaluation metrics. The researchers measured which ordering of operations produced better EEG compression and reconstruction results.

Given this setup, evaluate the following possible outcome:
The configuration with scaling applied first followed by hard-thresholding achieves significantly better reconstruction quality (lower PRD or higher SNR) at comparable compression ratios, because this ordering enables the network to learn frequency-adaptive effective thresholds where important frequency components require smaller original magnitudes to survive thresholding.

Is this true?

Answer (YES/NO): NO